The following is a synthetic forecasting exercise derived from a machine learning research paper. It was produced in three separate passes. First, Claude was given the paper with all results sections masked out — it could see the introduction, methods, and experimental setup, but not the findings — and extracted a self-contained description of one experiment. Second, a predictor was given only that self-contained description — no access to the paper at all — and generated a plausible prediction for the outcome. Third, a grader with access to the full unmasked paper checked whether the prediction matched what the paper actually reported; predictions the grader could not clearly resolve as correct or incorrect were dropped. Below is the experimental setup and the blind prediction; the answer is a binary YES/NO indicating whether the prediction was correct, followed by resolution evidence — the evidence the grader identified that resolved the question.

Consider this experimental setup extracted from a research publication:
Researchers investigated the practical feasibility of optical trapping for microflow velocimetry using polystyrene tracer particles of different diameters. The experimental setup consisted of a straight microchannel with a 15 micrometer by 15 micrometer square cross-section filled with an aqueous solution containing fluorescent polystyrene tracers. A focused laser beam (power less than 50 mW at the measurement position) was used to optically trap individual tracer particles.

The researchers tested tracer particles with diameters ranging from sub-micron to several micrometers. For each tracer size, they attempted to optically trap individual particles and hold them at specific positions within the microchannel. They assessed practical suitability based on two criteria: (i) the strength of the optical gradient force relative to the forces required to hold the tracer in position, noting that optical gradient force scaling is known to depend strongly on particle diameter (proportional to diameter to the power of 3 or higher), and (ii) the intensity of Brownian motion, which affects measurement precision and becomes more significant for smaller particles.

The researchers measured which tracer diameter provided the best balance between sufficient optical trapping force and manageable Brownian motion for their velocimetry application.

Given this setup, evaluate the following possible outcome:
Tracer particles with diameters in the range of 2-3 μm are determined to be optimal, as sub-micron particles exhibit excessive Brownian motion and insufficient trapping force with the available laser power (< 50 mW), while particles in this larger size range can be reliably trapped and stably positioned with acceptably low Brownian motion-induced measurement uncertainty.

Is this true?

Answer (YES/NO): NO